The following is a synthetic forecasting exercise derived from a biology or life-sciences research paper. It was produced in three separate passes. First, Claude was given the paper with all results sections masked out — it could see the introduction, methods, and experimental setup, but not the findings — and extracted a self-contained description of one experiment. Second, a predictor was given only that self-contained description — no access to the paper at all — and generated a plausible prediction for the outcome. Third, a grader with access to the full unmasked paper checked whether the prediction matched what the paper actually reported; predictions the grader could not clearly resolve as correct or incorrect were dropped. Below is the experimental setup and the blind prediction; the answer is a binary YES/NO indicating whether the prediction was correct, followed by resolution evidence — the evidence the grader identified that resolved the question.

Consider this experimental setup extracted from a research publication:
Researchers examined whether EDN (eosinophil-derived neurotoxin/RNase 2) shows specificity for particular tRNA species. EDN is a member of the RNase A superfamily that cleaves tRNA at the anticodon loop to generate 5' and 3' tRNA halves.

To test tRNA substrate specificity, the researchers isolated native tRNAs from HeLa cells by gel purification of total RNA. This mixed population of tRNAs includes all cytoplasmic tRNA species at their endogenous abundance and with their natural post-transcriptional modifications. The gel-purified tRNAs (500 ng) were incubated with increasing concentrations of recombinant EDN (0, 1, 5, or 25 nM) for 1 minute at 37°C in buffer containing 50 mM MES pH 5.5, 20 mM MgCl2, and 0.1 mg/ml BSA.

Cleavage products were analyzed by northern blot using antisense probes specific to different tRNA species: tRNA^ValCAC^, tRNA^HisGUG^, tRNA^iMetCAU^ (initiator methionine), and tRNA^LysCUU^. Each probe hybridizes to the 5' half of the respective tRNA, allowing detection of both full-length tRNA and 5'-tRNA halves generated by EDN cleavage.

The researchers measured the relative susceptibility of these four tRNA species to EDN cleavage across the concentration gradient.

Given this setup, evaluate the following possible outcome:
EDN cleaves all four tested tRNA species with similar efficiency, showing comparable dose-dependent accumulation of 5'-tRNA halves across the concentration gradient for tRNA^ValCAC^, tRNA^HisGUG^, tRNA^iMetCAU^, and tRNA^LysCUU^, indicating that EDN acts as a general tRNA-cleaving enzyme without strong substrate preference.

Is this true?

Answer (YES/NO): NO